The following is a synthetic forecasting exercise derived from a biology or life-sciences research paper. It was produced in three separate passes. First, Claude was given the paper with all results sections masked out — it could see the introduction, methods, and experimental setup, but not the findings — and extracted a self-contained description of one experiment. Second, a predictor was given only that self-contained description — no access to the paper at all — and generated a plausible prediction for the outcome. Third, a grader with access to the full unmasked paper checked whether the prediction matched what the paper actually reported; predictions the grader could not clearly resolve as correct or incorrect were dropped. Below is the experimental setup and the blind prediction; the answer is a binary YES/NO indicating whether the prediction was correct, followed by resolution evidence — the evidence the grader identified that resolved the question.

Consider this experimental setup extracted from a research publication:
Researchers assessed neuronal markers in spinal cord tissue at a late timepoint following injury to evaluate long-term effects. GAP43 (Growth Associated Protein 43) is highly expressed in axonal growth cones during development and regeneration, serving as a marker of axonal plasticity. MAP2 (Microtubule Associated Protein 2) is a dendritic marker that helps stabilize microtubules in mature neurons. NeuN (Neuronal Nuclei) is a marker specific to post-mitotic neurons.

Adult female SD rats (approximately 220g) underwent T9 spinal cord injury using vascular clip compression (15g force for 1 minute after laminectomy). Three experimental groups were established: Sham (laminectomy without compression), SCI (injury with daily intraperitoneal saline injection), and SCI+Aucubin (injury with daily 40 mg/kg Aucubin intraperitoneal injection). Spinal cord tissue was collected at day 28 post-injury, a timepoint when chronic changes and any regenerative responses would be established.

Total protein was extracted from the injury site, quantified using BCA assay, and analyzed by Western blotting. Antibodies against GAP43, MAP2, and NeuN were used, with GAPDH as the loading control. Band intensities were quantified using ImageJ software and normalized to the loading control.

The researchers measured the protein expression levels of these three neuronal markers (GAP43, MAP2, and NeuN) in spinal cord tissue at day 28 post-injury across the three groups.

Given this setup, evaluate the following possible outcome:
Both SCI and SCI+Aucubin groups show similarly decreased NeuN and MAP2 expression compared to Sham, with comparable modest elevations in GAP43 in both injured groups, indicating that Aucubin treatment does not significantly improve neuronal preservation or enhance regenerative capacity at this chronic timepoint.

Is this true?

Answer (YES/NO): NO